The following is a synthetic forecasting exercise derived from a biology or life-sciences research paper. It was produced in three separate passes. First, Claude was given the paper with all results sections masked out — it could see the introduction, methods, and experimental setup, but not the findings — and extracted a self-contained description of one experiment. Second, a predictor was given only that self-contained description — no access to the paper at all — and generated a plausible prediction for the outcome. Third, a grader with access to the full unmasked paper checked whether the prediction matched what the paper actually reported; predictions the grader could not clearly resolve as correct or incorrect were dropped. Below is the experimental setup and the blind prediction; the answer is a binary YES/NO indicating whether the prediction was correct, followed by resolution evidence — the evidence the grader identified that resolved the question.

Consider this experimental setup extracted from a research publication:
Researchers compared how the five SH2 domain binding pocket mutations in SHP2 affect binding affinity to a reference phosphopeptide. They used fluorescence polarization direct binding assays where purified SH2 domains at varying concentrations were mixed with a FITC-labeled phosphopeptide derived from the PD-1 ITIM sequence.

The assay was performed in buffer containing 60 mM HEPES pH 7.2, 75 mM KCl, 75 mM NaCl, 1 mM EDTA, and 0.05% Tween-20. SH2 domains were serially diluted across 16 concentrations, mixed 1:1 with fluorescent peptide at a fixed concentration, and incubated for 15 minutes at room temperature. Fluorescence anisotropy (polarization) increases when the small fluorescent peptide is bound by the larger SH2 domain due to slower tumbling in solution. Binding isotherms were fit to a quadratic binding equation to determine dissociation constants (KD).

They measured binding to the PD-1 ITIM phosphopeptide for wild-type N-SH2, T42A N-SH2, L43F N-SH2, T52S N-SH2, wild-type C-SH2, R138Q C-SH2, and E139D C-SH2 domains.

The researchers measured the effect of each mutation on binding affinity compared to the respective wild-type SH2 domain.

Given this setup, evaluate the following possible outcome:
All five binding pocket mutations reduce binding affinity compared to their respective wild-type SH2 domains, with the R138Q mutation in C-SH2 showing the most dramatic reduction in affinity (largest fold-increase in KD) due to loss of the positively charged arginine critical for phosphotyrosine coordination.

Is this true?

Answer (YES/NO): NO